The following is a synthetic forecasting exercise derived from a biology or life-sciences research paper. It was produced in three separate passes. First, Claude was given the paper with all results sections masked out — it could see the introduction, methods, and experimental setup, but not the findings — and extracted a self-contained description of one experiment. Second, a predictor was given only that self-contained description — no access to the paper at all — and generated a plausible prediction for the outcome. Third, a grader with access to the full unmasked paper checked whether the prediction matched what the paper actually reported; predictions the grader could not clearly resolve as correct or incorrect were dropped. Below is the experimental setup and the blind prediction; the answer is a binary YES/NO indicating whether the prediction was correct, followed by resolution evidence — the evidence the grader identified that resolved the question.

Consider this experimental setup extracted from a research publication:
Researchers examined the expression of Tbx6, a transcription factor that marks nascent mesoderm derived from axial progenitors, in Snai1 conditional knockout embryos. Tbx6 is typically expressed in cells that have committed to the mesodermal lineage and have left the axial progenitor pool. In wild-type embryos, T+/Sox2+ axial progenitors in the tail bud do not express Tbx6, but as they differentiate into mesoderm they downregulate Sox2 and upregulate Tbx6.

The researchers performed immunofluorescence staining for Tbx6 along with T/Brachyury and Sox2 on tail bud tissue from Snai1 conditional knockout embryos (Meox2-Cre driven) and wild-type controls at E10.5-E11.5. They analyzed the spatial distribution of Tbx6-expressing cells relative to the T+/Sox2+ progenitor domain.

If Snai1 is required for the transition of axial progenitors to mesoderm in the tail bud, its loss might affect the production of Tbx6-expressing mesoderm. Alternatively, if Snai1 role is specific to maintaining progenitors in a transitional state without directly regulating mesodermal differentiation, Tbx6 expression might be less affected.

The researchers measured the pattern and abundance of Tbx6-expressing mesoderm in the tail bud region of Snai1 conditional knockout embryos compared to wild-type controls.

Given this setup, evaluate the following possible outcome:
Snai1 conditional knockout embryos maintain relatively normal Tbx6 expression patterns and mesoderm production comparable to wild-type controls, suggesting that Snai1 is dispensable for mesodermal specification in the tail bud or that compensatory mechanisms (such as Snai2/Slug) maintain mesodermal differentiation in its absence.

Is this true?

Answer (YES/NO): NO